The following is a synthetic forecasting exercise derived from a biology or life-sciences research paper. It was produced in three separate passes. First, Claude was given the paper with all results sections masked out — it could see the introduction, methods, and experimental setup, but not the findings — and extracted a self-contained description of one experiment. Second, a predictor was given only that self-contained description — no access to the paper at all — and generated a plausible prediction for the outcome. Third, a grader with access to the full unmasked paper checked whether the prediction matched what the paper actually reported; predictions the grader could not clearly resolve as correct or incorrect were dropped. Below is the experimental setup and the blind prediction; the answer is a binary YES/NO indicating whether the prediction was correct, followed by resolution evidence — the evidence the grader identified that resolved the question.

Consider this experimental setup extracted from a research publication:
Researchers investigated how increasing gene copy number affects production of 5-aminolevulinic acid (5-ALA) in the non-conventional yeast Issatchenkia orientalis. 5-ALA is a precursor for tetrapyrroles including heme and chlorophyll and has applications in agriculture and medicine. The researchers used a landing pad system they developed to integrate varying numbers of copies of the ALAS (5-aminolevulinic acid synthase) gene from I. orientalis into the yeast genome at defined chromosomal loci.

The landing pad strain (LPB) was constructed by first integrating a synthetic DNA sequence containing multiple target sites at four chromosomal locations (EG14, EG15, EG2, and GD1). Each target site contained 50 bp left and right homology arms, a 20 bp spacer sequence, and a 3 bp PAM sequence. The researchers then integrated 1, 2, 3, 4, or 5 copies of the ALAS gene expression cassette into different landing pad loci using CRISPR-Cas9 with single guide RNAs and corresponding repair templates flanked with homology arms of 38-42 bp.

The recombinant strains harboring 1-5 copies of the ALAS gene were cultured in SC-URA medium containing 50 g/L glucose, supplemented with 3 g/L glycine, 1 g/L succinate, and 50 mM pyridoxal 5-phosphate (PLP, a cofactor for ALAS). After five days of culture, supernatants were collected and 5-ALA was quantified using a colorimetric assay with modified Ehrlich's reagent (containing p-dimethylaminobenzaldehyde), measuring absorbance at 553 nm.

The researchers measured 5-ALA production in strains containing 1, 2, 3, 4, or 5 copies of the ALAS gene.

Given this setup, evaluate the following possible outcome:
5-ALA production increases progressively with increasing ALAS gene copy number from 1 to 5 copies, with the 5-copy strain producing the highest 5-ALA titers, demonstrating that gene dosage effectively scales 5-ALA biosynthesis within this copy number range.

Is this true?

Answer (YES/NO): YES